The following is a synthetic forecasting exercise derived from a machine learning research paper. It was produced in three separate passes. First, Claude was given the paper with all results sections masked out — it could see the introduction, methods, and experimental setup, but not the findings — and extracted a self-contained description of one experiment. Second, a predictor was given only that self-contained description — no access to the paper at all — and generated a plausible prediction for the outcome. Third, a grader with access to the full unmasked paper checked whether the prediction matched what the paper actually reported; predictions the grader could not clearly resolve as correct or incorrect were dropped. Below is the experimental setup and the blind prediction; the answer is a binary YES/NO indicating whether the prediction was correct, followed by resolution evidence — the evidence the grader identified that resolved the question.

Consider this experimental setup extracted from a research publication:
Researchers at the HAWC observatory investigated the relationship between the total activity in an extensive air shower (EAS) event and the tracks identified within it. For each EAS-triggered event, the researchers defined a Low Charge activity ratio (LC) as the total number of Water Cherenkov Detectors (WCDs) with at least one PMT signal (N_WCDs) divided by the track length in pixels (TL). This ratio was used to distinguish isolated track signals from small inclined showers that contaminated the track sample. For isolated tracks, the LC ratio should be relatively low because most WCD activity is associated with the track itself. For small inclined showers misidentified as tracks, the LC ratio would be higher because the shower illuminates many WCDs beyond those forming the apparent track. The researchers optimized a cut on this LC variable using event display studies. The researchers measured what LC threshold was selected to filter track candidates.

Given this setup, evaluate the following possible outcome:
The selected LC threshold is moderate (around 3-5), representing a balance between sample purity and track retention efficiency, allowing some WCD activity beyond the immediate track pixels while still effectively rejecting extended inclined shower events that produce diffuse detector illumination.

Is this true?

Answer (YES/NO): NO